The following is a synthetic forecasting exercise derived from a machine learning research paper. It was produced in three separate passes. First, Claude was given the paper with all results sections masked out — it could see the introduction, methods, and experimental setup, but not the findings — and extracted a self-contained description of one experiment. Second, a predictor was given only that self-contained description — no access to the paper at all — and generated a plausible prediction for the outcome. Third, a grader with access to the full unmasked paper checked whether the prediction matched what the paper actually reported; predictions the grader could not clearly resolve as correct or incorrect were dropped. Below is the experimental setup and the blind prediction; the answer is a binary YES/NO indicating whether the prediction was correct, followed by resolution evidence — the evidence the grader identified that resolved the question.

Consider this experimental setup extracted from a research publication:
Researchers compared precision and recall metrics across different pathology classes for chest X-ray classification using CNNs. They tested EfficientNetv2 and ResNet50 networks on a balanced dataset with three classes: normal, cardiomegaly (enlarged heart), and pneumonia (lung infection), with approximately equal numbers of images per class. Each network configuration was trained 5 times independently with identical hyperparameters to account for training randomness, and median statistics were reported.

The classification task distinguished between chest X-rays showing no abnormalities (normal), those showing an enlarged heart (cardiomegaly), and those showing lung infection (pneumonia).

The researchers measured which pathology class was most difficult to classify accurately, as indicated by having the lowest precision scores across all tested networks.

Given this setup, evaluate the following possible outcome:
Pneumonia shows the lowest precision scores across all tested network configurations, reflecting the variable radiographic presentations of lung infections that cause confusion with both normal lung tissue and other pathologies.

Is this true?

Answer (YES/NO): YES